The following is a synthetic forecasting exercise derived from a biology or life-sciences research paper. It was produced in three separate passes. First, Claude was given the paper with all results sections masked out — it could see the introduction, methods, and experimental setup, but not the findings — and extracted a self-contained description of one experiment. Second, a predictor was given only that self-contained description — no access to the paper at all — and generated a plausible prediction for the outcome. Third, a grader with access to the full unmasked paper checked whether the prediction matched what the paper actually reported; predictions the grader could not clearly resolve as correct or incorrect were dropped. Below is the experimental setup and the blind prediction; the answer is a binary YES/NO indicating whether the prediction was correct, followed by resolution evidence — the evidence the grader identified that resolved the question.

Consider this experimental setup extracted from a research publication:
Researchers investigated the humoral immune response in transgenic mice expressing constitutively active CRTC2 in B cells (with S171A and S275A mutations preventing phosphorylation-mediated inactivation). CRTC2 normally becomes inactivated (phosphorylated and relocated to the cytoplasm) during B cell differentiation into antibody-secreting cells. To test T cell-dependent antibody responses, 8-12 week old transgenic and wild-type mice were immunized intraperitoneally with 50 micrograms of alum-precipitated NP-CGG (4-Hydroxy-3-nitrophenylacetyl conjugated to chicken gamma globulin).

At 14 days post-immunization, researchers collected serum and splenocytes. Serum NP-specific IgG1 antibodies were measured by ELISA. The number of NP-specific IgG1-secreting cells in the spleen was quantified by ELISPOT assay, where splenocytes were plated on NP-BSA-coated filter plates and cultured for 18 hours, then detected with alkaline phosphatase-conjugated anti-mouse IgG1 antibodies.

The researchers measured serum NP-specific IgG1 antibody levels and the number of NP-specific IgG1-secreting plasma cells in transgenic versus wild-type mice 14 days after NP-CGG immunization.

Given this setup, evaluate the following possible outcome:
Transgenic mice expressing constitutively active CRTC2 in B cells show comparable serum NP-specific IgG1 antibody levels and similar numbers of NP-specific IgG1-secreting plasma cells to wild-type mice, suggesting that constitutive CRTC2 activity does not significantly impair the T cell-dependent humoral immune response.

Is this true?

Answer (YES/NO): NO